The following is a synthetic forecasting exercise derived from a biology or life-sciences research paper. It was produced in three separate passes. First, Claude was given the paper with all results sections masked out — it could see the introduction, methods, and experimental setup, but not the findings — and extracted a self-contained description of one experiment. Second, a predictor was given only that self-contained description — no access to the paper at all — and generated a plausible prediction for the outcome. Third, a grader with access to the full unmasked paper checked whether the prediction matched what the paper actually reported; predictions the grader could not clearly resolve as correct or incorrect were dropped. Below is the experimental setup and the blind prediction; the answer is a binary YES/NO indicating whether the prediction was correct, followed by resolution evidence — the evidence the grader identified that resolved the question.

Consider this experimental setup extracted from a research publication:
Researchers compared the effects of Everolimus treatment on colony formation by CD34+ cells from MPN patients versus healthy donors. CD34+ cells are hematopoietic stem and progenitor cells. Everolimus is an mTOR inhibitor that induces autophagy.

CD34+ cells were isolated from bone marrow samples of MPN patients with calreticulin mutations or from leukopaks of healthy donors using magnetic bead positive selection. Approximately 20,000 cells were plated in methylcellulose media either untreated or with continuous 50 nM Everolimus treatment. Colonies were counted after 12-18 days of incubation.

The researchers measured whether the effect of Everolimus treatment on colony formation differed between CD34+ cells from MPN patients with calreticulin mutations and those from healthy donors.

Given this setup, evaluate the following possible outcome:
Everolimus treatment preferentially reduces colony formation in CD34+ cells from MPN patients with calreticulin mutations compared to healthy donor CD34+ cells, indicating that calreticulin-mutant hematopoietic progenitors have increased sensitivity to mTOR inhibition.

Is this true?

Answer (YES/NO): YES